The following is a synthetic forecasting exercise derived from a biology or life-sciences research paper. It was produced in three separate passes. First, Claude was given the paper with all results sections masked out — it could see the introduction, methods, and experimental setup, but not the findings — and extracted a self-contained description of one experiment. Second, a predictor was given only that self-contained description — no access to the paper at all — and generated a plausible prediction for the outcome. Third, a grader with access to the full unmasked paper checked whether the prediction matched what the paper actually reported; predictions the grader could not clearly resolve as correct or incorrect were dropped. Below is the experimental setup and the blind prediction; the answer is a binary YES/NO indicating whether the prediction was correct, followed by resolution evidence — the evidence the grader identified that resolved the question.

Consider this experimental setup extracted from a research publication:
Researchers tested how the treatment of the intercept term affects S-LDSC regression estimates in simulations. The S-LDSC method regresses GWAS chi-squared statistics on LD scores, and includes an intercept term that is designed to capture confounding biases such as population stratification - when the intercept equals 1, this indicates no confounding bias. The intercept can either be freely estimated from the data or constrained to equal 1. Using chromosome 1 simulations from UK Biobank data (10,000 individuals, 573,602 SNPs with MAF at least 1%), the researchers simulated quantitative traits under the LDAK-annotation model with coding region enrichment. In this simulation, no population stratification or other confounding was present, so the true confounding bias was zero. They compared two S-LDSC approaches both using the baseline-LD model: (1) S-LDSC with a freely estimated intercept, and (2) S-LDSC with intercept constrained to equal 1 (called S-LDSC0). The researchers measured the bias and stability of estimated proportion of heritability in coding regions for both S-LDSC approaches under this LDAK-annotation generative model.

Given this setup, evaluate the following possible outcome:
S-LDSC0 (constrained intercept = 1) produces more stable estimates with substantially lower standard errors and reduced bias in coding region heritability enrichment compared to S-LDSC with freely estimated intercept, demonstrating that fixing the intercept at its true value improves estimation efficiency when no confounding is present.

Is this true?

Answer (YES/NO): NO